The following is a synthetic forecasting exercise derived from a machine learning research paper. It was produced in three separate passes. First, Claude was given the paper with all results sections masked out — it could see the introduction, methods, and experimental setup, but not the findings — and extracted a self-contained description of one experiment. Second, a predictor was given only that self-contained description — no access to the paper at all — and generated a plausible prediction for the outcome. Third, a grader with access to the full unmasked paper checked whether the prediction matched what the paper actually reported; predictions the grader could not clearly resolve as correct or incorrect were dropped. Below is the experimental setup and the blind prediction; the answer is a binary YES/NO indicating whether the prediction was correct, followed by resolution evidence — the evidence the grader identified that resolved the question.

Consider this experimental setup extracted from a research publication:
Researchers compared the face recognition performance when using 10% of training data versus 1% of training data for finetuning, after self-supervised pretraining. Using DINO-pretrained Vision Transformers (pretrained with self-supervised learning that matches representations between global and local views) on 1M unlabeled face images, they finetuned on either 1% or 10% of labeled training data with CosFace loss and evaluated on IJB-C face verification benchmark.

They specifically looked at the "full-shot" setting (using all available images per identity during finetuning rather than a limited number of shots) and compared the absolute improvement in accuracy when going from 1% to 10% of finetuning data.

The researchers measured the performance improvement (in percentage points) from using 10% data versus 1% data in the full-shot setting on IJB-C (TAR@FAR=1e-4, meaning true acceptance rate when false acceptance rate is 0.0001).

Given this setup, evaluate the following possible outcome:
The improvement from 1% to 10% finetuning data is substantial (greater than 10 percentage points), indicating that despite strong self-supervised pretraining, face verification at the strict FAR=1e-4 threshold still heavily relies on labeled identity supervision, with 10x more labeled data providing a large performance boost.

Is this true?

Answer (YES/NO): YES